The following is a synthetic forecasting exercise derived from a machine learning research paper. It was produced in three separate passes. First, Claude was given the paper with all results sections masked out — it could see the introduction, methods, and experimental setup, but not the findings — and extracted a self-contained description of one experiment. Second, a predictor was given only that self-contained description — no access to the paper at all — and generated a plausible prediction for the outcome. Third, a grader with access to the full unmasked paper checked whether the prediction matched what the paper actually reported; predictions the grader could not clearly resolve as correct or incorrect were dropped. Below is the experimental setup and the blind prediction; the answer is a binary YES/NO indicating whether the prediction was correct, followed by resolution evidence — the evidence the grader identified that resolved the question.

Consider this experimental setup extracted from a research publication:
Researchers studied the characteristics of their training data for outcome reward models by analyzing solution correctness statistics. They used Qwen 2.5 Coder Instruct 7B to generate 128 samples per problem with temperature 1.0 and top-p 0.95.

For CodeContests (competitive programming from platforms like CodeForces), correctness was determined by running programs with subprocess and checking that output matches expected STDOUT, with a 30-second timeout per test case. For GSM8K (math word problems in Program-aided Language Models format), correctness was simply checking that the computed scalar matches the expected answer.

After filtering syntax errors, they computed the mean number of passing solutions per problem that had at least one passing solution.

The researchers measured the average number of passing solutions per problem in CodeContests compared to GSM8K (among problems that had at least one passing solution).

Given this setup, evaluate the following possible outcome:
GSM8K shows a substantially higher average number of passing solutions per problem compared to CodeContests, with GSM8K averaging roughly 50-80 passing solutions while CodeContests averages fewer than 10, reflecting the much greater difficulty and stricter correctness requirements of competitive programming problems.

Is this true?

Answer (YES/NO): NO